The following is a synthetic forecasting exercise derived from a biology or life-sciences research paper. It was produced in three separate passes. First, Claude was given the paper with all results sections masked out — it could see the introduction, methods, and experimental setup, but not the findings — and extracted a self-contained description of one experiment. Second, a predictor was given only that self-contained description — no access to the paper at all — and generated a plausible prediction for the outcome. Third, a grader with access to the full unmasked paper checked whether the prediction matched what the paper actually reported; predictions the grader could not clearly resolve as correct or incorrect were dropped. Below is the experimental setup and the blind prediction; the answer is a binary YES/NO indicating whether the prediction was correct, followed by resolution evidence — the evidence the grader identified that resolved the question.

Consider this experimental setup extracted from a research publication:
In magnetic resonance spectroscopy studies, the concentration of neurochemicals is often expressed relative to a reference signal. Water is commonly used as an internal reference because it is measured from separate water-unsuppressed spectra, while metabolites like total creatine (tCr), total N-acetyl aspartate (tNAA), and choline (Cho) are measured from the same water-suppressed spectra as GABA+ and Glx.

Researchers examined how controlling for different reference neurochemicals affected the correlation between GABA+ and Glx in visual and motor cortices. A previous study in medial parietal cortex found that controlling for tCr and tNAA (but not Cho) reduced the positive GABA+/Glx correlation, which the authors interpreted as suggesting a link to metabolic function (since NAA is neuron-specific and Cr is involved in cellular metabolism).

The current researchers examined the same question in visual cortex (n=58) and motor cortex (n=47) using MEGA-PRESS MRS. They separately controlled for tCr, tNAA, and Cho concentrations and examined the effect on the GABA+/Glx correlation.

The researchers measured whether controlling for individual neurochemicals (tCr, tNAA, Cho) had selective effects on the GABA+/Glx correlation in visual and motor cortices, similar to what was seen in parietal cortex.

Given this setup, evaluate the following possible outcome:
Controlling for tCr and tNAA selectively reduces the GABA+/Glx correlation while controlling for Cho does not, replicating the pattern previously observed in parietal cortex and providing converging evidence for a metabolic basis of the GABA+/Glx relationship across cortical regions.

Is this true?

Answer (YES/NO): NO